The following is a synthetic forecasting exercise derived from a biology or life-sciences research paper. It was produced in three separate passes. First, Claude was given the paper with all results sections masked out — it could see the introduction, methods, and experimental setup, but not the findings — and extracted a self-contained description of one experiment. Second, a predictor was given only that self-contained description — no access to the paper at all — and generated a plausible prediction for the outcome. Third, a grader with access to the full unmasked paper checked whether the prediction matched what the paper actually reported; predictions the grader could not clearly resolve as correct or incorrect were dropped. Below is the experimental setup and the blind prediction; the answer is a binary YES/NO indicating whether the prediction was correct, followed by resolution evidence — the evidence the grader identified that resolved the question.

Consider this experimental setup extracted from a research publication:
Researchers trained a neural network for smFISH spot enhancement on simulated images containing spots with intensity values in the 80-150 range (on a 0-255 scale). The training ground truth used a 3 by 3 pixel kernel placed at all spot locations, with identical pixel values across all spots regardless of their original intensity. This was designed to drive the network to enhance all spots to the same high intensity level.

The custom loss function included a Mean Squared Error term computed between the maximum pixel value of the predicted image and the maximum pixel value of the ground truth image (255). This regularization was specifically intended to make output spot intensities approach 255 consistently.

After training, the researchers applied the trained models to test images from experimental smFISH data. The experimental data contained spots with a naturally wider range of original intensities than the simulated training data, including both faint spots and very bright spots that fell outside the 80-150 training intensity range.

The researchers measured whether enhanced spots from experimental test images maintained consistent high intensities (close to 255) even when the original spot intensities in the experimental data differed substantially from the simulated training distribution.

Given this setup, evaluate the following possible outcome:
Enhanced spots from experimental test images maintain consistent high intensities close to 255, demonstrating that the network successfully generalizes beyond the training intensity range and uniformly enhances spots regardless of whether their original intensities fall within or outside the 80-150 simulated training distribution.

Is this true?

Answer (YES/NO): YES